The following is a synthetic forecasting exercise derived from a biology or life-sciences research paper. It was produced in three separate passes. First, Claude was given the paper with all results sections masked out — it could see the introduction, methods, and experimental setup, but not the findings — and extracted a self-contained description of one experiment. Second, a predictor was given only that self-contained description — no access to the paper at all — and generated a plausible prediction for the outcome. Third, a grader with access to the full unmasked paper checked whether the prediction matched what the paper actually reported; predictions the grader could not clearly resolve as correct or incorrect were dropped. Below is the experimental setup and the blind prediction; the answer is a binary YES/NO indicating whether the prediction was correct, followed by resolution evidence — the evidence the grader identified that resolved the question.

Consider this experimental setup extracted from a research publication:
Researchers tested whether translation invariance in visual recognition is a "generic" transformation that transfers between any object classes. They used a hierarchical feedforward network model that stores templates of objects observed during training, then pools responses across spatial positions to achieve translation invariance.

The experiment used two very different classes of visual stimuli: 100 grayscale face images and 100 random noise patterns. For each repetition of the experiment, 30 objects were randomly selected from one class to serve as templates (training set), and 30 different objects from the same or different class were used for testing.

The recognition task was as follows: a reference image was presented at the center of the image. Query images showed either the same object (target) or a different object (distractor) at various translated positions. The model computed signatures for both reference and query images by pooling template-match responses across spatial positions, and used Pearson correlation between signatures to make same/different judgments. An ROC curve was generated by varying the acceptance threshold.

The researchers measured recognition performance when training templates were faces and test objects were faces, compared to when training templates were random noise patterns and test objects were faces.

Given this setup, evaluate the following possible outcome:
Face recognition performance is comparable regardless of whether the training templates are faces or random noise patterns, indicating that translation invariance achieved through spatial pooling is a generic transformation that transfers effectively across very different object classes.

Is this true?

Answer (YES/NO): YES